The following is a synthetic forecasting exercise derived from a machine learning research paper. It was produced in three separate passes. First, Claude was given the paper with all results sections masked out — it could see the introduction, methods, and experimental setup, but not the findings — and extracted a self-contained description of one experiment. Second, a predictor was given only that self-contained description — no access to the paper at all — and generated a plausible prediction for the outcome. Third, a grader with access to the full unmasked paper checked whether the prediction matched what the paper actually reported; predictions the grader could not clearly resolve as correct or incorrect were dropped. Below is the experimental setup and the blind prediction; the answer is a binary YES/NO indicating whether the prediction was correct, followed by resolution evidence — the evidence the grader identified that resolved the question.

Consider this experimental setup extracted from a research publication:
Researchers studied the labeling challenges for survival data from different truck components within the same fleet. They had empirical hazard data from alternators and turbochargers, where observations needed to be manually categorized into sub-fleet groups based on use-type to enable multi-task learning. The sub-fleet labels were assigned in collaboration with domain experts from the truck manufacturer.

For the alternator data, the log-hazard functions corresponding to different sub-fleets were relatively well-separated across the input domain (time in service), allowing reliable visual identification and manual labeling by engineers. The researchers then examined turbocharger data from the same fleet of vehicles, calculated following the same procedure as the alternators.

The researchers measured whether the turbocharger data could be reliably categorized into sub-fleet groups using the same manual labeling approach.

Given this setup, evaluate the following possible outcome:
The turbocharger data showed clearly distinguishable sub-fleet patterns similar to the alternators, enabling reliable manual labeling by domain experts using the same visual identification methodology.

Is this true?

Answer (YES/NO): NO